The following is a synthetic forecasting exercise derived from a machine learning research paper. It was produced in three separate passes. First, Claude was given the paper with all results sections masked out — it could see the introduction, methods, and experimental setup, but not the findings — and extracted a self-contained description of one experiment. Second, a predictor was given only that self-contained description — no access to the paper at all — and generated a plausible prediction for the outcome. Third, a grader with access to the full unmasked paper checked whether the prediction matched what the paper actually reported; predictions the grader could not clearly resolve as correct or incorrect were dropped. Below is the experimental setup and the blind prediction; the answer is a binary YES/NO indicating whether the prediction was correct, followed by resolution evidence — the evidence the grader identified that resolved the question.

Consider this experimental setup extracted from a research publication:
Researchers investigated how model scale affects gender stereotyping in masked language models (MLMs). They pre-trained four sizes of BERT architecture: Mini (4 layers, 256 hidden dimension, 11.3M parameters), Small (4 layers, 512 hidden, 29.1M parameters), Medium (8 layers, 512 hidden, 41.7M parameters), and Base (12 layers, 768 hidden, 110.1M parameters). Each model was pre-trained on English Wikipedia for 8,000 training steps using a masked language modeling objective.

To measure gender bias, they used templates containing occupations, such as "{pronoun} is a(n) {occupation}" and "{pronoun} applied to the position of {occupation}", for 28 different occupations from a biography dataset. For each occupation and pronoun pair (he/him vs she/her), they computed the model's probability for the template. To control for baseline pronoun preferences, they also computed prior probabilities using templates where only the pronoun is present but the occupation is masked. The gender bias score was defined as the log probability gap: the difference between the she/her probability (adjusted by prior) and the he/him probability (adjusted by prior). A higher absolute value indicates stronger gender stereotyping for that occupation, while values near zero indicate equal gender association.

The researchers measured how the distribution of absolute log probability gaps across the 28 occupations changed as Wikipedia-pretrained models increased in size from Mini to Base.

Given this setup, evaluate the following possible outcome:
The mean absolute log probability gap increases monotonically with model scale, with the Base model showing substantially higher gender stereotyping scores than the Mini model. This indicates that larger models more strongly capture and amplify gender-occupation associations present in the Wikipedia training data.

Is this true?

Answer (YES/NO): NO